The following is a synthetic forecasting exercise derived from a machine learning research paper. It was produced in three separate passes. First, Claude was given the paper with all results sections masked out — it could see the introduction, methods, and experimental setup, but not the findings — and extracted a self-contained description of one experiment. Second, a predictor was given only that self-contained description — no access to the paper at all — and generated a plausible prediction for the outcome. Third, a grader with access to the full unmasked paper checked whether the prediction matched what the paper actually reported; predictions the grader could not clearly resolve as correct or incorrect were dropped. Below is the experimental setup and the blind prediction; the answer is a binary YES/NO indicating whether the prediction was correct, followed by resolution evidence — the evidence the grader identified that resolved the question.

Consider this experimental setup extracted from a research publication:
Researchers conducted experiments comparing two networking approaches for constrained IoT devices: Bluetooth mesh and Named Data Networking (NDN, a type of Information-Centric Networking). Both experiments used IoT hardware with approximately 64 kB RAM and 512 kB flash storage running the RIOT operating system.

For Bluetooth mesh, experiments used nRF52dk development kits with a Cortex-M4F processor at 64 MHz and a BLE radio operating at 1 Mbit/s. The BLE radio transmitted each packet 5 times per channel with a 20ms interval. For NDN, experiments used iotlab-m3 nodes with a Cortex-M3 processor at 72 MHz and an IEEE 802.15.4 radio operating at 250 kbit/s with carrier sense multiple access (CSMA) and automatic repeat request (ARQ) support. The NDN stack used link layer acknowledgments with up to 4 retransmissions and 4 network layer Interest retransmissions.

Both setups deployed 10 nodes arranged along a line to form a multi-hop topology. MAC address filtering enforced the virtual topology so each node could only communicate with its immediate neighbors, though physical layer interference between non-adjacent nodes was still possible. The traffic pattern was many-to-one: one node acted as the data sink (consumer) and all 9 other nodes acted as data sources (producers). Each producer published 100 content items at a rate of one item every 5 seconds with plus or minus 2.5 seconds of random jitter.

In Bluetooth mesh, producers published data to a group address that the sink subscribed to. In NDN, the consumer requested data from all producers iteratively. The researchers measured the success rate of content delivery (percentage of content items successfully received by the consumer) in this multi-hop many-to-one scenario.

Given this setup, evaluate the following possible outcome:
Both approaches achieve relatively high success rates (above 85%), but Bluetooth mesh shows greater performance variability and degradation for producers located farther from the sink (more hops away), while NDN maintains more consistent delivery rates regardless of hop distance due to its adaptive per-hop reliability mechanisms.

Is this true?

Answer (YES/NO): NO